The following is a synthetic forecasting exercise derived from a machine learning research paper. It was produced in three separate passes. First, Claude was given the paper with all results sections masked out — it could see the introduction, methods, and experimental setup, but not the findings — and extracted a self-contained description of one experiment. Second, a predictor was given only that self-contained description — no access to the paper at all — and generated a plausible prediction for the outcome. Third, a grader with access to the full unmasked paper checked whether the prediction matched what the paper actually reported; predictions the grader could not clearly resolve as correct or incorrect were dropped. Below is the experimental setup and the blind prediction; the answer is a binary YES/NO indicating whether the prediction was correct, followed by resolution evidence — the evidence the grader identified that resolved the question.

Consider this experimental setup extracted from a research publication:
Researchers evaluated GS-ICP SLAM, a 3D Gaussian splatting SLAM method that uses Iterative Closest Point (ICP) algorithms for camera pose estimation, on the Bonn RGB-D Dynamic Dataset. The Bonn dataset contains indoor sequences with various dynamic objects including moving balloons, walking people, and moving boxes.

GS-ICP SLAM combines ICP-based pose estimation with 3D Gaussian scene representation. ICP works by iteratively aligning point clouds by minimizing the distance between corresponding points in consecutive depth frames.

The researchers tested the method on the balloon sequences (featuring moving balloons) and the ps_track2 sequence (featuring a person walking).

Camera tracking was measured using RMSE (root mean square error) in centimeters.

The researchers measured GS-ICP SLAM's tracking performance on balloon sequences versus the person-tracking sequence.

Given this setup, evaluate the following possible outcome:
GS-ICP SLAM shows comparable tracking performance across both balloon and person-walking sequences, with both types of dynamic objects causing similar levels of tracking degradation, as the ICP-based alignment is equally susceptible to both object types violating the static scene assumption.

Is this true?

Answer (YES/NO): YES